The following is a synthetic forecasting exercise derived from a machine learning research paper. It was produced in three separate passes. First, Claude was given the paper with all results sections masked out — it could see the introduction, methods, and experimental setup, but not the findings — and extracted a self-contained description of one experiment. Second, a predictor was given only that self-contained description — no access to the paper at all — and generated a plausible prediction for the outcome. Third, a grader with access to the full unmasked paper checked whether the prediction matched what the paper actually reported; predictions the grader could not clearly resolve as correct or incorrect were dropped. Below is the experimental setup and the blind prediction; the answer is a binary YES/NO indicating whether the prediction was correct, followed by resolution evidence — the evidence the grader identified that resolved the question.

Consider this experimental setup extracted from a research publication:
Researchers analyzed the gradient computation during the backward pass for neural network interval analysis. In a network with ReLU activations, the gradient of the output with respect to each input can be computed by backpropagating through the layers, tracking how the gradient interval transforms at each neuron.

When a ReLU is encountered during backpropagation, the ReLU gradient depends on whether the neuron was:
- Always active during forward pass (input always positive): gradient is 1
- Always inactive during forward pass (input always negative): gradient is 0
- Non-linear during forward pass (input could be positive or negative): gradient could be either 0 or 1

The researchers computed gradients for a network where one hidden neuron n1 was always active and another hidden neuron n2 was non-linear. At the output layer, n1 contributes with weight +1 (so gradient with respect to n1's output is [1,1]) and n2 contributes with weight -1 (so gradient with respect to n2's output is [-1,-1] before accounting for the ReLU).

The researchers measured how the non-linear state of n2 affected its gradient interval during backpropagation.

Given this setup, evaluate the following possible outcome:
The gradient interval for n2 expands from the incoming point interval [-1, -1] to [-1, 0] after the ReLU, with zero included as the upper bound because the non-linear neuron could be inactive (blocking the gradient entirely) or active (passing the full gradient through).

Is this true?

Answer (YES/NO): YES